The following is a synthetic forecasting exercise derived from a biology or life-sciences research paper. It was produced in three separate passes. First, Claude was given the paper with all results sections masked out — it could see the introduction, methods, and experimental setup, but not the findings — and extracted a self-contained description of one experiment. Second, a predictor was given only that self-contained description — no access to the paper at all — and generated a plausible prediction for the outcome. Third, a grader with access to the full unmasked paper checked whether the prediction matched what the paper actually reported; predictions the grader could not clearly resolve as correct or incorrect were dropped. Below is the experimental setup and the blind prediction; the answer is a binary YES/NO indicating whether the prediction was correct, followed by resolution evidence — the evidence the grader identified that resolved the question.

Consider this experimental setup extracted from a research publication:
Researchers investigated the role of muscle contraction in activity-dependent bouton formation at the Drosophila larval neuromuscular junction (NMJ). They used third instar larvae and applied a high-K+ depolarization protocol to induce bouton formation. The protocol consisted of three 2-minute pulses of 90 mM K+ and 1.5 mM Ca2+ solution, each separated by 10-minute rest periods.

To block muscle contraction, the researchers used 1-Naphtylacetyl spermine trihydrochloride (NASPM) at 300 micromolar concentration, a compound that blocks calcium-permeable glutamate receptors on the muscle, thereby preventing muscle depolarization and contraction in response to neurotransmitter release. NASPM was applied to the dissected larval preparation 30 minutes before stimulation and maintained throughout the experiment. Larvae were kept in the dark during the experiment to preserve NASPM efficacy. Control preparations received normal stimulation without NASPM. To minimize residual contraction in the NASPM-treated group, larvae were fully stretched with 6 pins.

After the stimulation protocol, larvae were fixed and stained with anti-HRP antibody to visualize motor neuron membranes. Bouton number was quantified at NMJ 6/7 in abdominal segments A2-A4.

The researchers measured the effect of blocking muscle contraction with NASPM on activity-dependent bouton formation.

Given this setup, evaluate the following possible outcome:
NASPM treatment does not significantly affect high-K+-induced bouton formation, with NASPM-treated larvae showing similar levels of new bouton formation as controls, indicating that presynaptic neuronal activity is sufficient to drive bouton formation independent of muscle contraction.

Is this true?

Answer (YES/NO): NO